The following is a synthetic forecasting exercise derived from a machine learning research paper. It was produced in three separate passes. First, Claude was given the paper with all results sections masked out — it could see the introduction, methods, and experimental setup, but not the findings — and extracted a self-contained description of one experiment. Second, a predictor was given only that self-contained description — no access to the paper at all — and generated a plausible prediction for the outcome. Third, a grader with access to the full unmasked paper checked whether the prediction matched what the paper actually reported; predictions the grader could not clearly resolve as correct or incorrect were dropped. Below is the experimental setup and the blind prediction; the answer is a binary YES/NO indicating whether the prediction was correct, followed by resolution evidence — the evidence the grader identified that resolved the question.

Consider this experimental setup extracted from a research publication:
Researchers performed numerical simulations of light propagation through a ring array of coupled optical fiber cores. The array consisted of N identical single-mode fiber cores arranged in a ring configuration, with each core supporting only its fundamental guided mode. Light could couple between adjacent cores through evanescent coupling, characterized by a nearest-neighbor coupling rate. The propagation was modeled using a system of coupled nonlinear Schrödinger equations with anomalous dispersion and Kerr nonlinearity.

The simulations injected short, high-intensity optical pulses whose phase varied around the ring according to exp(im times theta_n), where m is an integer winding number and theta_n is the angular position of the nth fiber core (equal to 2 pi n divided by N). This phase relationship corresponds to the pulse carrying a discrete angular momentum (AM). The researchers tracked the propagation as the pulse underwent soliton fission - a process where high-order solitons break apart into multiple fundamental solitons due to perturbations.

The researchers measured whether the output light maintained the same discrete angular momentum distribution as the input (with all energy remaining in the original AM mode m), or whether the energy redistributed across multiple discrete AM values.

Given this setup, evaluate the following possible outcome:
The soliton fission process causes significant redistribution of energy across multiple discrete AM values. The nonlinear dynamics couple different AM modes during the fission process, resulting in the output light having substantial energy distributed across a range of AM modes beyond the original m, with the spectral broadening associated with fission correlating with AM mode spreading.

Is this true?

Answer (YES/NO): NO